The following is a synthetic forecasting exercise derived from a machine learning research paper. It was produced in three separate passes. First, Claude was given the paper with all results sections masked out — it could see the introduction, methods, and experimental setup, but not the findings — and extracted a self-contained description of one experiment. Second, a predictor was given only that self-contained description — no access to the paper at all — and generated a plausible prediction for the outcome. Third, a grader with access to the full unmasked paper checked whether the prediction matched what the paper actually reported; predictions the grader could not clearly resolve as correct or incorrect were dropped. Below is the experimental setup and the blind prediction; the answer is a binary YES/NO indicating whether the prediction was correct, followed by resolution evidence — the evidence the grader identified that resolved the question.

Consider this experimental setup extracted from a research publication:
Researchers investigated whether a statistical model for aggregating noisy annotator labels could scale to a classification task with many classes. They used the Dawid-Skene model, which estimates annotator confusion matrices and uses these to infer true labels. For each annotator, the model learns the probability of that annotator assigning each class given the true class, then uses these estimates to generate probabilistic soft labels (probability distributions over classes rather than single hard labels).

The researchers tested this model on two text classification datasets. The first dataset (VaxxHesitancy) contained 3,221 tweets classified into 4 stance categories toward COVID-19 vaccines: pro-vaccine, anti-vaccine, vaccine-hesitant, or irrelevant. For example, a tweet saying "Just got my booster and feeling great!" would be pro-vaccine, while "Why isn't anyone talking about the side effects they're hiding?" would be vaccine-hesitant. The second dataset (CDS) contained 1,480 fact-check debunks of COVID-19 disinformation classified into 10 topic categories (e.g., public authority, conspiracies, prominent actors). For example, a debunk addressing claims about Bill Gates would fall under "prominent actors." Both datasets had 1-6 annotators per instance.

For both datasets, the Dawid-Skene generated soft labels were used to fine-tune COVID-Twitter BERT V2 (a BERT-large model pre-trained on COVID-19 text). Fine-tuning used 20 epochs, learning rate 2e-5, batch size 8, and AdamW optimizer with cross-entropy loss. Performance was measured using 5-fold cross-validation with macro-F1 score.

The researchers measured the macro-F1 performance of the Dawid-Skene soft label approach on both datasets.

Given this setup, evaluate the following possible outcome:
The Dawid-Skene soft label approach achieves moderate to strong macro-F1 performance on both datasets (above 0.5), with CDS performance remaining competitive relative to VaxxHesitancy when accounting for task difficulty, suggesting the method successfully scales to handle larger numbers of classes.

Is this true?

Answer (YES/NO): NO